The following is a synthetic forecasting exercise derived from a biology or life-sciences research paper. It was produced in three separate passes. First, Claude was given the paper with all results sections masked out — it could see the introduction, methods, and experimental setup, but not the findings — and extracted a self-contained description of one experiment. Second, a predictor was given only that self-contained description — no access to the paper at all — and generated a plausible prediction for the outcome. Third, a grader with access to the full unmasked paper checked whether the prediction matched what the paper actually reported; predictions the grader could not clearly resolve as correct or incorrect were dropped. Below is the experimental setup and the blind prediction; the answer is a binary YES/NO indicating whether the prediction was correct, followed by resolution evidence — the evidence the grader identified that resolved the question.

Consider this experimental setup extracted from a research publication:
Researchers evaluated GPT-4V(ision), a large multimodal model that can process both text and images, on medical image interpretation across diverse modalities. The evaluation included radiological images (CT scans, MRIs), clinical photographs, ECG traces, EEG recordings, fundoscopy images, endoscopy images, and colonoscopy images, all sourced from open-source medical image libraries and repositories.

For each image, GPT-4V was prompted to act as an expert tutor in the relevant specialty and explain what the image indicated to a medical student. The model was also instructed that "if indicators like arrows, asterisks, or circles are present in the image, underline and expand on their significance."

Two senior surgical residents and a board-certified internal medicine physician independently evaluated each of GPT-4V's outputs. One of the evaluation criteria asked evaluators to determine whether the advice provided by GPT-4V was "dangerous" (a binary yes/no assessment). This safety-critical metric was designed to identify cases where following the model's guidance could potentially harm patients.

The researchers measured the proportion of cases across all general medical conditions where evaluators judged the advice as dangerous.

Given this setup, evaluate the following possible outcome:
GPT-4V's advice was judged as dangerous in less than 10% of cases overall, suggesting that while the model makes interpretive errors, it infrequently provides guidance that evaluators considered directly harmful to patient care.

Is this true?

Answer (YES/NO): NO